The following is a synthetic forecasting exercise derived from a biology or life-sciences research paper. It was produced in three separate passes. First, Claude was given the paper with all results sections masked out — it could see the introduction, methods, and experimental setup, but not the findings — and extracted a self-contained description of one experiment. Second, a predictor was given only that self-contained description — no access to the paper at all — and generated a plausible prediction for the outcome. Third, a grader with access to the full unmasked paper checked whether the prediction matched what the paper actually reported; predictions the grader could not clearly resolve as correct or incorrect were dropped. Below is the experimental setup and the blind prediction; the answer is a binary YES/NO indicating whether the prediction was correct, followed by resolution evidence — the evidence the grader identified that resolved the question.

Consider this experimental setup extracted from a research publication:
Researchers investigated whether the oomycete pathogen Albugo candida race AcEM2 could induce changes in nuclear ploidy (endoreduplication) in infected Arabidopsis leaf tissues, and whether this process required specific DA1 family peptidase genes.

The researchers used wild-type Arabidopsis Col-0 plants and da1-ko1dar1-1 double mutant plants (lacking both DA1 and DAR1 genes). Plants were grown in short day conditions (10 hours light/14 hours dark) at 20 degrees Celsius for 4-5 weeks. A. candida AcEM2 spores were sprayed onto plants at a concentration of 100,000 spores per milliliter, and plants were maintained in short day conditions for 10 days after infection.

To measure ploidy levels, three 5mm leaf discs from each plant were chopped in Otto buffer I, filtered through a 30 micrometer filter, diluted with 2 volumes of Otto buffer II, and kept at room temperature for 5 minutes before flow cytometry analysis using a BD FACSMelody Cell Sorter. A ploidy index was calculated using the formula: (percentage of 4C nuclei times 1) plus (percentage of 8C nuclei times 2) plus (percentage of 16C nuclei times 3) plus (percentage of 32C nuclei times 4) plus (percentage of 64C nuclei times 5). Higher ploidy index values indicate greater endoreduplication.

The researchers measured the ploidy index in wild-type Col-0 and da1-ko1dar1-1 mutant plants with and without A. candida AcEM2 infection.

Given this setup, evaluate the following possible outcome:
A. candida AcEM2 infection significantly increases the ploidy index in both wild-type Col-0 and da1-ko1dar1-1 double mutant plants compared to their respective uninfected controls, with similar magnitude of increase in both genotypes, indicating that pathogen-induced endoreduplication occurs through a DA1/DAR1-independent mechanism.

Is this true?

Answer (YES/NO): NO